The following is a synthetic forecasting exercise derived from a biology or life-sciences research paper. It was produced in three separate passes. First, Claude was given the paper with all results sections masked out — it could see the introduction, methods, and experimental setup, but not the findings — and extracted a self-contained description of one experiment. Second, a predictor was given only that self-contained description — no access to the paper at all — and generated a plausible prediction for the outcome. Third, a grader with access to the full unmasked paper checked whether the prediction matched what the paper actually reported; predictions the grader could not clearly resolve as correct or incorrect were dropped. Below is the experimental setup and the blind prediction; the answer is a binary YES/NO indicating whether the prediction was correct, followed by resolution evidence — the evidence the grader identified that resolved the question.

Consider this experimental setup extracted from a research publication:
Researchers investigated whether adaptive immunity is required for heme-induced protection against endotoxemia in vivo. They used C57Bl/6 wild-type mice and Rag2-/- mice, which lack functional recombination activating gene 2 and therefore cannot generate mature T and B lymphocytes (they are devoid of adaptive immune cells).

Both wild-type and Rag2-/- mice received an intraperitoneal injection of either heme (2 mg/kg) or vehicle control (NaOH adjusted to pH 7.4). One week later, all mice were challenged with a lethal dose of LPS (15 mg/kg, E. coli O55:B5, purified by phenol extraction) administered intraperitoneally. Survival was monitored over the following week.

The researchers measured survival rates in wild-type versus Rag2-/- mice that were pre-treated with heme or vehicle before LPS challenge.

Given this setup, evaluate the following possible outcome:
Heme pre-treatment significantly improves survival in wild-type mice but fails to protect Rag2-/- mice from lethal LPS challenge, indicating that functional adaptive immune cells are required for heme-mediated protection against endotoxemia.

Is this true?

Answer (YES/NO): NO